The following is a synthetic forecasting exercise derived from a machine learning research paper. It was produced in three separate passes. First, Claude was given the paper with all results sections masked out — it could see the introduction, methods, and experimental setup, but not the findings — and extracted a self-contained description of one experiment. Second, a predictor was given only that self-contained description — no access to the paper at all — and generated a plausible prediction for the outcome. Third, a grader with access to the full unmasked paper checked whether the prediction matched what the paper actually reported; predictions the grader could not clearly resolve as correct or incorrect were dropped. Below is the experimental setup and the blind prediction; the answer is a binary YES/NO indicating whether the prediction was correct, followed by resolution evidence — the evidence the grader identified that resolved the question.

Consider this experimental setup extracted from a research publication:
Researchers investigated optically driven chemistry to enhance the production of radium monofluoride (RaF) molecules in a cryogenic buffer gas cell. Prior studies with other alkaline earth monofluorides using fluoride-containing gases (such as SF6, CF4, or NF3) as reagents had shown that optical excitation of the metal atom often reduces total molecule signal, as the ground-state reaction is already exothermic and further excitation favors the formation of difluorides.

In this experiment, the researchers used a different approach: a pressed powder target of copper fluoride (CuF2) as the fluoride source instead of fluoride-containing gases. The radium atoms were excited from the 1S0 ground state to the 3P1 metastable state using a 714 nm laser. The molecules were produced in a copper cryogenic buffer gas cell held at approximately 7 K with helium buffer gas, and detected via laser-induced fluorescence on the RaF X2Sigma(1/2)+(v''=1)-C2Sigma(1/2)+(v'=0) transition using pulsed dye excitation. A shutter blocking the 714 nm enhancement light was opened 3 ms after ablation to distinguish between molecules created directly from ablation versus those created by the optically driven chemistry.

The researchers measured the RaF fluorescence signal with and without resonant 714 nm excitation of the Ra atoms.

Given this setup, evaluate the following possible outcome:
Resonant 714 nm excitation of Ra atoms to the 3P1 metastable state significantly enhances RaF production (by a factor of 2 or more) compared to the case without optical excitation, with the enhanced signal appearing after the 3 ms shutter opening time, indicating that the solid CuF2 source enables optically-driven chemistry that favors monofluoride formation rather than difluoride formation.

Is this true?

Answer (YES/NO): YES